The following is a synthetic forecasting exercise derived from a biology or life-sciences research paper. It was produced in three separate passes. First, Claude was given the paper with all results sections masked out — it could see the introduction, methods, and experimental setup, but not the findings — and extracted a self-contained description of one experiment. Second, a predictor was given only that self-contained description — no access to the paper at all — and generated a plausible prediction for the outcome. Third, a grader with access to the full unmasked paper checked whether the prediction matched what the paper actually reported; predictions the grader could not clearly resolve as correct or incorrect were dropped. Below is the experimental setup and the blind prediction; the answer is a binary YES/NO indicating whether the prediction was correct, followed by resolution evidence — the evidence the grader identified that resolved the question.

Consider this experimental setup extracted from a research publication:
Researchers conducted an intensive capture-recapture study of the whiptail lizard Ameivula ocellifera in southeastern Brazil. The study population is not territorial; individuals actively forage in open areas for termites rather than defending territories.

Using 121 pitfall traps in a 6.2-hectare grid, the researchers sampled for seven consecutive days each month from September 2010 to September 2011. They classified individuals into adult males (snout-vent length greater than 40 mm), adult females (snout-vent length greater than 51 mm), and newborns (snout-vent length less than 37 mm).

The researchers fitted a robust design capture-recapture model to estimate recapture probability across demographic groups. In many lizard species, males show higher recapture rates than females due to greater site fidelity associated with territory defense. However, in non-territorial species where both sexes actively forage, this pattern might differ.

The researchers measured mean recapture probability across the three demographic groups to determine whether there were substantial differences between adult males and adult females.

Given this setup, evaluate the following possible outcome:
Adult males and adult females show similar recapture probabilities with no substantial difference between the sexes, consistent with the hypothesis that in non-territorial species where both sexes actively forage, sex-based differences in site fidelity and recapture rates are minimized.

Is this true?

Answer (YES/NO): YES